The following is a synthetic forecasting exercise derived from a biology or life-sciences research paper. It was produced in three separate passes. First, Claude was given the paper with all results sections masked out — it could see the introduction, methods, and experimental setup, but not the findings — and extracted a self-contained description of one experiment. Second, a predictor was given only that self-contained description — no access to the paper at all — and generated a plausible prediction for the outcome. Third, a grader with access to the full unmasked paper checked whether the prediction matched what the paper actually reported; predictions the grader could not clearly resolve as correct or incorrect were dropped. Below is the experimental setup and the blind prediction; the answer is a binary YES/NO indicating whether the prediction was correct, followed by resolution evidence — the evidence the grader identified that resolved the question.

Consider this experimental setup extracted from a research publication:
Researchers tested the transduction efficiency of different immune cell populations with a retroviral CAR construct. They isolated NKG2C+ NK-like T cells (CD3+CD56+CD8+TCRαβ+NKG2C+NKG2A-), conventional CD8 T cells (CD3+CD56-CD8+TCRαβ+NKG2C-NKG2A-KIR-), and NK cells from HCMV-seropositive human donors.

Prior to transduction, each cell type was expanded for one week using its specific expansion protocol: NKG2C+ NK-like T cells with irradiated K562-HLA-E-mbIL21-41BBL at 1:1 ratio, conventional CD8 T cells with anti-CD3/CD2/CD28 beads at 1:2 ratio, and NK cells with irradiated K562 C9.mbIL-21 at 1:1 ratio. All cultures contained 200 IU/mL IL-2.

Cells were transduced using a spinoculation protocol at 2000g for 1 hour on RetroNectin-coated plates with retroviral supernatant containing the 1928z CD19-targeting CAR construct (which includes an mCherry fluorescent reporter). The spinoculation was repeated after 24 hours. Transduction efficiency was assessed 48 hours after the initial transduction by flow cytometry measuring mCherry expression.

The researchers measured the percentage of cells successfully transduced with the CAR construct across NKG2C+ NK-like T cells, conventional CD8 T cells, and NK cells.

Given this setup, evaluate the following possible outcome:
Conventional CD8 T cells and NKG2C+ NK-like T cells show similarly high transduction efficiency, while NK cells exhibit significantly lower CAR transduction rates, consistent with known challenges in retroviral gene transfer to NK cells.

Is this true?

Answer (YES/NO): NO